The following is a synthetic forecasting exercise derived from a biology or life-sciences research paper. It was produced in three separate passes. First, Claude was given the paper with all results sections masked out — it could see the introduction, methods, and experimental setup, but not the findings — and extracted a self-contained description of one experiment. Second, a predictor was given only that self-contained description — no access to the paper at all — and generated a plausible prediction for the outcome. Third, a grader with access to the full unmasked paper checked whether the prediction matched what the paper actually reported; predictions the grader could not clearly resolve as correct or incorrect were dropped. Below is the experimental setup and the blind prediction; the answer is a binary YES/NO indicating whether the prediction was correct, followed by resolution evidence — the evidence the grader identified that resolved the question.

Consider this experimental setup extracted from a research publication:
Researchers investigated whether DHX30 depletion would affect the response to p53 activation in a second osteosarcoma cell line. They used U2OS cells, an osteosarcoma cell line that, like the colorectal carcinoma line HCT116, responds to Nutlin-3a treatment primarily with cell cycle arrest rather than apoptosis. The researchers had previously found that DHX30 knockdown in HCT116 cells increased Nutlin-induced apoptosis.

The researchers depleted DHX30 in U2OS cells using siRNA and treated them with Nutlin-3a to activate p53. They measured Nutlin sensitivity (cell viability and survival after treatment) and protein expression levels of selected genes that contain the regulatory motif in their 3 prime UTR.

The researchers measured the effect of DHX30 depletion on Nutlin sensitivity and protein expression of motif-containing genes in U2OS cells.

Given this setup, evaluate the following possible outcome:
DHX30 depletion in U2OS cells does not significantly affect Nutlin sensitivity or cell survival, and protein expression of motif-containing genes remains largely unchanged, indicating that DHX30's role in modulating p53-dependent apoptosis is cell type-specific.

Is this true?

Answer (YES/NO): NO